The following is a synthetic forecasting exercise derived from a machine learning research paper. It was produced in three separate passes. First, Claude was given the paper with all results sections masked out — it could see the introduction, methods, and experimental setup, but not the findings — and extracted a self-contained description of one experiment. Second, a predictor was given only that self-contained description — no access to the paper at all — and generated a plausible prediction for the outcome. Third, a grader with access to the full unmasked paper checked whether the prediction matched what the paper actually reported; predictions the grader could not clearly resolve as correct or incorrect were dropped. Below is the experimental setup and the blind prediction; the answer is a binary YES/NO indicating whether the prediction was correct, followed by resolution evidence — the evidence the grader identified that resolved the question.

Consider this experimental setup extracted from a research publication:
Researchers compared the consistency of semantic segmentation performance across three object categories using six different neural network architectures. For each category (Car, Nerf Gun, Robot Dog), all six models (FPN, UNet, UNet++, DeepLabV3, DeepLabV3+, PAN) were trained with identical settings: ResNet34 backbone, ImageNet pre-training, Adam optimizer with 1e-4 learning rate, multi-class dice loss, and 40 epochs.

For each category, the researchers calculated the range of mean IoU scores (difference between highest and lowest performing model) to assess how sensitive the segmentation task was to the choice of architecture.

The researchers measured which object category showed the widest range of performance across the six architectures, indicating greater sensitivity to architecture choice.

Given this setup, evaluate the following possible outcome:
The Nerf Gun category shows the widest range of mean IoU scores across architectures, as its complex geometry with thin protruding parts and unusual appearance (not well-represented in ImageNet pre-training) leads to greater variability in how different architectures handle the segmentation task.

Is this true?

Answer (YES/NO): NO